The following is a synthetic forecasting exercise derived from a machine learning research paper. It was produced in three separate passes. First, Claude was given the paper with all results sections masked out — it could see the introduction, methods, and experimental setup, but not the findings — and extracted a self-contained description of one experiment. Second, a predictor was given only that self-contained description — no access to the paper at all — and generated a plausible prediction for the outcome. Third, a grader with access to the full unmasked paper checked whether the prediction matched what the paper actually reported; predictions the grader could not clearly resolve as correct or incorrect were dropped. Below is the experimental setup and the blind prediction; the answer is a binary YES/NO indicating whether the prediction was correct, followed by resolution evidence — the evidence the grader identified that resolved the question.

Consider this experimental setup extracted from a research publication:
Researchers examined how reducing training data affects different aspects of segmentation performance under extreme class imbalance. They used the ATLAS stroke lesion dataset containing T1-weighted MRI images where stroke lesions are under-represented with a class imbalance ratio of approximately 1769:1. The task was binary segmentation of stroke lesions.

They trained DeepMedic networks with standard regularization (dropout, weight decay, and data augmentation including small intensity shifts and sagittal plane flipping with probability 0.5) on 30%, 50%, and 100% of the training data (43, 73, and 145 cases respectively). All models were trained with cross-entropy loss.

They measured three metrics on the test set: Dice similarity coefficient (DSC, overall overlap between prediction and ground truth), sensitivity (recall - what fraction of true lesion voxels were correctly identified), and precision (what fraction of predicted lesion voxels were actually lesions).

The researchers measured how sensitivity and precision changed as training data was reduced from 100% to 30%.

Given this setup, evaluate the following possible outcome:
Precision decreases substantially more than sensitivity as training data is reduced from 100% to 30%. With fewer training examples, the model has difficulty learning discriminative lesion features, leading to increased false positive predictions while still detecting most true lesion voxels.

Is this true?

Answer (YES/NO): NO